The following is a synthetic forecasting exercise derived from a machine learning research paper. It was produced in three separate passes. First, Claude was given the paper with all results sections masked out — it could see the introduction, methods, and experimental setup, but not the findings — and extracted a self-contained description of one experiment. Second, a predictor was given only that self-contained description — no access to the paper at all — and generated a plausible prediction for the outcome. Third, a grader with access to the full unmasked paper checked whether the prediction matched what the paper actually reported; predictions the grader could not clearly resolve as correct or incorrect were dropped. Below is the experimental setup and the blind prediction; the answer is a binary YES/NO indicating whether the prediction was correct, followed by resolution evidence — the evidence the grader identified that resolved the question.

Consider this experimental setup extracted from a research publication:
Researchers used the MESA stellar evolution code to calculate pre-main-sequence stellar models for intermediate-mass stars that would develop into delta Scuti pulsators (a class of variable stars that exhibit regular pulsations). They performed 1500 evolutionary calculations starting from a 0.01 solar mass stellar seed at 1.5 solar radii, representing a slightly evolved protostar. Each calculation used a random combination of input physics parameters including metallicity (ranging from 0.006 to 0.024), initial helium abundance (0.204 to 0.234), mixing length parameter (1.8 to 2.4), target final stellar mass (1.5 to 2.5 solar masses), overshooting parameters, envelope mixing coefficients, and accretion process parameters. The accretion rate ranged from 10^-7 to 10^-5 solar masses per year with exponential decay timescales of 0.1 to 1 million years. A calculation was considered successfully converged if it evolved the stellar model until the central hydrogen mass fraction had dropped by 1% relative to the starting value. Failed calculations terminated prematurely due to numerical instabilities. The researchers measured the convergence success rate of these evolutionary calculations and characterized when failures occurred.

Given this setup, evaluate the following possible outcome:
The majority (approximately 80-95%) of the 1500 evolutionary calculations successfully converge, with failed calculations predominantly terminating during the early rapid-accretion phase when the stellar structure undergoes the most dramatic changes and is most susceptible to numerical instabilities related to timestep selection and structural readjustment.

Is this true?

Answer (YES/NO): YES